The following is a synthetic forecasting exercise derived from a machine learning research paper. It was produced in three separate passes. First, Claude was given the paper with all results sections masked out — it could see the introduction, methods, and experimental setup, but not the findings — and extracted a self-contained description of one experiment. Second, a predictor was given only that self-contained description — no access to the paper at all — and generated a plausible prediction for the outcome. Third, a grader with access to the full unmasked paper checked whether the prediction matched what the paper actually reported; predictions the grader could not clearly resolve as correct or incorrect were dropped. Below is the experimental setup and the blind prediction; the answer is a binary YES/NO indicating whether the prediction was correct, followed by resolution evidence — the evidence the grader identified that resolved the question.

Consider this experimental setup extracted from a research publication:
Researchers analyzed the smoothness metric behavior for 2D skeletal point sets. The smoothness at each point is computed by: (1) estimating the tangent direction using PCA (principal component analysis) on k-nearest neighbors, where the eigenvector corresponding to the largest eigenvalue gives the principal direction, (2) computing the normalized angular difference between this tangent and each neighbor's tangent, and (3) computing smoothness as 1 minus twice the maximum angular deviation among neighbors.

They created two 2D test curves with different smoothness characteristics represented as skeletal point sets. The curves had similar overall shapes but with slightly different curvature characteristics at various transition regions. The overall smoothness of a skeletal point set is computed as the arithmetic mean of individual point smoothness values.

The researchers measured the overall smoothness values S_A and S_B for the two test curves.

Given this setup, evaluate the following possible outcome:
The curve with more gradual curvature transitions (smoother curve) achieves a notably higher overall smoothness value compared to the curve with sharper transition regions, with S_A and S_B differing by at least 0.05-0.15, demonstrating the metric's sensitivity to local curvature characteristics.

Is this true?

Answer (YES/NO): NO